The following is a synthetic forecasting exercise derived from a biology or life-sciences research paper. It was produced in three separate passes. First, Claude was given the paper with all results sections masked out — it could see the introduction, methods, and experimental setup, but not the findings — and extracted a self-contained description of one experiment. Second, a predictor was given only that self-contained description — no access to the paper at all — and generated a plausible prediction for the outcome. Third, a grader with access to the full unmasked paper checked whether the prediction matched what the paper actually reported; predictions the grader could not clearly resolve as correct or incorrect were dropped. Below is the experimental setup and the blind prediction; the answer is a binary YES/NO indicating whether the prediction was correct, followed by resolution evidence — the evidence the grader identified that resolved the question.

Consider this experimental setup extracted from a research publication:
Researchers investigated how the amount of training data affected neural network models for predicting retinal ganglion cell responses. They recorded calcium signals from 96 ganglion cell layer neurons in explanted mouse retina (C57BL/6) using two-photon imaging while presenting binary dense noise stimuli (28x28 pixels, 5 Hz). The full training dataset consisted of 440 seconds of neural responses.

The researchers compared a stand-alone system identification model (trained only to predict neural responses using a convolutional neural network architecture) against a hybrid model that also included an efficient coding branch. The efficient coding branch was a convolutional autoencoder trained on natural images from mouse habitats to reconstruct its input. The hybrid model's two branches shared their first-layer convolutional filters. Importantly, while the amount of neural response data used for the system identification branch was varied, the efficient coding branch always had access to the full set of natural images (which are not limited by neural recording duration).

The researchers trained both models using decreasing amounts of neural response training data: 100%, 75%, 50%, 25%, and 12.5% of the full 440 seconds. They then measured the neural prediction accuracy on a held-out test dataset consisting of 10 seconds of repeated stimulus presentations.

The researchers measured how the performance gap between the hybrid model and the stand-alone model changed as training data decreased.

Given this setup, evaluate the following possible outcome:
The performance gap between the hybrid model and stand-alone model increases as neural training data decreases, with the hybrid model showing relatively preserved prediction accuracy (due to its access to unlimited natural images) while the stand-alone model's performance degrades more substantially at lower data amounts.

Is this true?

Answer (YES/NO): NO